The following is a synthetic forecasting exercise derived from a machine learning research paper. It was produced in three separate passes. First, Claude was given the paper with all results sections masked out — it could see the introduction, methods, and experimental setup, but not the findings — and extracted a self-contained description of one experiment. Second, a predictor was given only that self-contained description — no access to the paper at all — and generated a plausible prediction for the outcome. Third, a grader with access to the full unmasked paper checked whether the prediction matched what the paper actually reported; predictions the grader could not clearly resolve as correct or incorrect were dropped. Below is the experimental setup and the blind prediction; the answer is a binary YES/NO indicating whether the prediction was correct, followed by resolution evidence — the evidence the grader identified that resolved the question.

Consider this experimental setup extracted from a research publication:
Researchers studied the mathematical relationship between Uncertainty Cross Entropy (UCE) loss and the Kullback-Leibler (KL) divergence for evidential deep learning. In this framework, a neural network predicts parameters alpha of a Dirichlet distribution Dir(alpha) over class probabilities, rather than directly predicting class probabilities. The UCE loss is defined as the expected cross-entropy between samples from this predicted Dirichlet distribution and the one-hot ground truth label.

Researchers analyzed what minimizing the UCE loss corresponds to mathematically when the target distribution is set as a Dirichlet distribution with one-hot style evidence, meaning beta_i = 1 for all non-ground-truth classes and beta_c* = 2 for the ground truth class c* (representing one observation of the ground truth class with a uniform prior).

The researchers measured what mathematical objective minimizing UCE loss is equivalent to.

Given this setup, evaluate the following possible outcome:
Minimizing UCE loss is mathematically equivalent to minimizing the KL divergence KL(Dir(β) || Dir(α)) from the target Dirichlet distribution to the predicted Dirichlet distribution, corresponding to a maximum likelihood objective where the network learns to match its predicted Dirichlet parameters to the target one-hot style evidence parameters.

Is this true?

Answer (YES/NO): NO